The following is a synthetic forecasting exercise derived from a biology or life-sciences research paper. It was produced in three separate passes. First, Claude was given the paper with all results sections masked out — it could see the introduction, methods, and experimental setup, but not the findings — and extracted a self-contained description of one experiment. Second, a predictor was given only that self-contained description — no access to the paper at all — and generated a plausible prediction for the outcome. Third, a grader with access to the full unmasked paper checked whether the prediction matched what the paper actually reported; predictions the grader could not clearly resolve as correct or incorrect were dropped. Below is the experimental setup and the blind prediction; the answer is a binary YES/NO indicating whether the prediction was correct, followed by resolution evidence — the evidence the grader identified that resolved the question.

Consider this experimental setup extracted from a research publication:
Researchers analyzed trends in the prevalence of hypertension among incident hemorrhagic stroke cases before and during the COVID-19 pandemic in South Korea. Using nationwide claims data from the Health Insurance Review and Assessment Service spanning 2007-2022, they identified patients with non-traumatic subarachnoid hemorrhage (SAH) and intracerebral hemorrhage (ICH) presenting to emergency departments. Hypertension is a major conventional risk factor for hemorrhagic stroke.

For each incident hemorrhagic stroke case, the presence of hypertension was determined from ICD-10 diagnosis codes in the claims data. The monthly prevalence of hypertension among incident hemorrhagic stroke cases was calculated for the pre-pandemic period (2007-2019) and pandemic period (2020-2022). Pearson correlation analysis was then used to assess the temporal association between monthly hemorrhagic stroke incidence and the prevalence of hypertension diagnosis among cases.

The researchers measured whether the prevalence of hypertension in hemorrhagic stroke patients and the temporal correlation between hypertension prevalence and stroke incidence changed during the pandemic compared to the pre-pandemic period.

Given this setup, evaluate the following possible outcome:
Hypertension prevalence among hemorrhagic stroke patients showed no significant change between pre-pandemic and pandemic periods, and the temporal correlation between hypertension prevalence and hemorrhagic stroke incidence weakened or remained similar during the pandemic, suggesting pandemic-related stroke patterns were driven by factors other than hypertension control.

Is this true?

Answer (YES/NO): NO